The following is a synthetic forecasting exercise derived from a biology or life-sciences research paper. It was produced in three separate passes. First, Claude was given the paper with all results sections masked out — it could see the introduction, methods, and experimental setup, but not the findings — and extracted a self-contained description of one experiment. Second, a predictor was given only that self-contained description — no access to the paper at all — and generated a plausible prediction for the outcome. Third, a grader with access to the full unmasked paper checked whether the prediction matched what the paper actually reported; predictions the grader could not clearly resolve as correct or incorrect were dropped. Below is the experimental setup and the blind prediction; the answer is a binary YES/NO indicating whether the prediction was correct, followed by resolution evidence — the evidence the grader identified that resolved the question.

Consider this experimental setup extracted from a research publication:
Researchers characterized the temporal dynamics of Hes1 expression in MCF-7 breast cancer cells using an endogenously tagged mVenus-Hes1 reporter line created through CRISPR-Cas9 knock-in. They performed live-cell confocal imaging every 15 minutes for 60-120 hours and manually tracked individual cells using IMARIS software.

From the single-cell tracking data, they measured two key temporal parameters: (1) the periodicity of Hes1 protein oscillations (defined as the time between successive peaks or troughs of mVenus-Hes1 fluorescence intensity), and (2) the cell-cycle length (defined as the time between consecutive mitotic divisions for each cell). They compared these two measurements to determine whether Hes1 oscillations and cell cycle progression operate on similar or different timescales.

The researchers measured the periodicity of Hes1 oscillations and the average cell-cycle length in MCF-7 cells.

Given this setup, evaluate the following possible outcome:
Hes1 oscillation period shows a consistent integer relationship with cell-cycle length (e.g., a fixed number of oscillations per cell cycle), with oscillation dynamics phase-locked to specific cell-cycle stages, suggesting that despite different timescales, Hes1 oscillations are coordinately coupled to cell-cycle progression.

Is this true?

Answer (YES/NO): NO